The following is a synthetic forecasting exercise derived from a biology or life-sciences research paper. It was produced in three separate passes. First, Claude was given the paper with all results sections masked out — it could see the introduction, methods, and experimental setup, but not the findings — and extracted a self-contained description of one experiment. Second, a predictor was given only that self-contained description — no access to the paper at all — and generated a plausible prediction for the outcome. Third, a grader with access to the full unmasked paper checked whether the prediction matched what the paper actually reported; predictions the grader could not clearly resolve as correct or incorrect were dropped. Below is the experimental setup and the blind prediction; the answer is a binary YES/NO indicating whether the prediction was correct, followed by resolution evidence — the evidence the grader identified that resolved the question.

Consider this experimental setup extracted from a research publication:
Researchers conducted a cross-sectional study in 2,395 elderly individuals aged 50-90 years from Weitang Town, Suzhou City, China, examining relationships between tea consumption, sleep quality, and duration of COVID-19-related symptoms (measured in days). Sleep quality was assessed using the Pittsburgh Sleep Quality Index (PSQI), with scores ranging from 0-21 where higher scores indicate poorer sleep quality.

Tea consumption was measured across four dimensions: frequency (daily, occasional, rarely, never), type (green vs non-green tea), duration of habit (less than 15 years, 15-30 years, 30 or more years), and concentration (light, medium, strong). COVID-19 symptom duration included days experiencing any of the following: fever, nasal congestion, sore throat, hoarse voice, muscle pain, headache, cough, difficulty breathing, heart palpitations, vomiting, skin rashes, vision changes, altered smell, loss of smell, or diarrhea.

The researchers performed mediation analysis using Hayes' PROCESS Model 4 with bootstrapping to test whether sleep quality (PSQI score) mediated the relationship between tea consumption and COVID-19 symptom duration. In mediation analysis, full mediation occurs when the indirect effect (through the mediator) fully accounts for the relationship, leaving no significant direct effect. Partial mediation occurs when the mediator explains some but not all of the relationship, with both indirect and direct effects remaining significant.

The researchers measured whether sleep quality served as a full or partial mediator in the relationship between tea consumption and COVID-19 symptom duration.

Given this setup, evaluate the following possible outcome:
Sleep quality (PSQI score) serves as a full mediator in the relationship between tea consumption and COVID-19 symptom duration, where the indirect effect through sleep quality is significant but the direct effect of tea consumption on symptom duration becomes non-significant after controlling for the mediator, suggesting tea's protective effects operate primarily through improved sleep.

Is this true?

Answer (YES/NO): NO